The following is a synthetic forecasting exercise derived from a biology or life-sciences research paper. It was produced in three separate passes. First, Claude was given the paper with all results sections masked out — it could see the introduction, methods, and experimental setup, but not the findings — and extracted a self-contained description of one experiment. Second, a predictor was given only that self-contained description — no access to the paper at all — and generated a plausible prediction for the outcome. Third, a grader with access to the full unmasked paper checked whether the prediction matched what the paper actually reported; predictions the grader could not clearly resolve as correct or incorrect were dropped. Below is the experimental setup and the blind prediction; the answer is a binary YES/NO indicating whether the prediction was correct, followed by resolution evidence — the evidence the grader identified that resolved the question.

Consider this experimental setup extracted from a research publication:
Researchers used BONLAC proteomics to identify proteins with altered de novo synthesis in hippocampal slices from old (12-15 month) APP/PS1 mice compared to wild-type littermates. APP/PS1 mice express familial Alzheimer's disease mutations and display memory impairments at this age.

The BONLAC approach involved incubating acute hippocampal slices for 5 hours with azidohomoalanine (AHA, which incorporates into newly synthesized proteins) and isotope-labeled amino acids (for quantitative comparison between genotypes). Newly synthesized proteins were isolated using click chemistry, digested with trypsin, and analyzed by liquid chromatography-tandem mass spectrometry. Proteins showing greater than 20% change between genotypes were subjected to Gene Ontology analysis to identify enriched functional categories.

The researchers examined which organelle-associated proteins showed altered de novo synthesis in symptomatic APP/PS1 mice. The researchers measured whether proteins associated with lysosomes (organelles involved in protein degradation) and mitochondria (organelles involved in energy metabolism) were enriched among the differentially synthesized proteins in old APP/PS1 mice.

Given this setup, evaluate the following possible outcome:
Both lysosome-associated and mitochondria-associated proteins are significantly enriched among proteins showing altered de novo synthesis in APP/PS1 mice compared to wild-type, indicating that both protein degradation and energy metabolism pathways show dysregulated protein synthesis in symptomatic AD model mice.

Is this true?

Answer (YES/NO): YES